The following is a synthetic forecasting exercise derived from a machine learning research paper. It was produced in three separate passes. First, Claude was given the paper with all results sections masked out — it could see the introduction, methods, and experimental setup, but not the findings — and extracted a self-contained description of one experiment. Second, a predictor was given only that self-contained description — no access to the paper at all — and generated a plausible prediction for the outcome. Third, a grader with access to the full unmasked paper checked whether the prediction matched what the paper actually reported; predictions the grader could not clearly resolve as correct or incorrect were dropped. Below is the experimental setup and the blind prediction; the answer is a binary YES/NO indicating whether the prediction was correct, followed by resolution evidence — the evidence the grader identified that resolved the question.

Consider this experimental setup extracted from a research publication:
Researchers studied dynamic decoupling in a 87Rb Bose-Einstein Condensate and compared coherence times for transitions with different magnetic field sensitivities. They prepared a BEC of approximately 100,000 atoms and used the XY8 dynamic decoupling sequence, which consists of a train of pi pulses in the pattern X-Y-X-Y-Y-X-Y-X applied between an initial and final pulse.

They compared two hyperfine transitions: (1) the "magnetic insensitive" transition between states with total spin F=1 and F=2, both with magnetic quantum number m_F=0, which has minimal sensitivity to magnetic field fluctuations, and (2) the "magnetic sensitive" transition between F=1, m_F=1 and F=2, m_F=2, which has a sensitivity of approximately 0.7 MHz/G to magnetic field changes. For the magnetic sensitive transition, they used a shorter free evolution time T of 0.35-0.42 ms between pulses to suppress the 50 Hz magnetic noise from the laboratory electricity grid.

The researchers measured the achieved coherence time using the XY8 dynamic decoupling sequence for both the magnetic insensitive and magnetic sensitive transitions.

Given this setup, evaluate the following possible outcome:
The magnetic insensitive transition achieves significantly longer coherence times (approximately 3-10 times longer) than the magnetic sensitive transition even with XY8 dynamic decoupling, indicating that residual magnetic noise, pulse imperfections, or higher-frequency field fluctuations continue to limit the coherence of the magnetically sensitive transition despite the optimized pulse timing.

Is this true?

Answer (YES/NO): NO